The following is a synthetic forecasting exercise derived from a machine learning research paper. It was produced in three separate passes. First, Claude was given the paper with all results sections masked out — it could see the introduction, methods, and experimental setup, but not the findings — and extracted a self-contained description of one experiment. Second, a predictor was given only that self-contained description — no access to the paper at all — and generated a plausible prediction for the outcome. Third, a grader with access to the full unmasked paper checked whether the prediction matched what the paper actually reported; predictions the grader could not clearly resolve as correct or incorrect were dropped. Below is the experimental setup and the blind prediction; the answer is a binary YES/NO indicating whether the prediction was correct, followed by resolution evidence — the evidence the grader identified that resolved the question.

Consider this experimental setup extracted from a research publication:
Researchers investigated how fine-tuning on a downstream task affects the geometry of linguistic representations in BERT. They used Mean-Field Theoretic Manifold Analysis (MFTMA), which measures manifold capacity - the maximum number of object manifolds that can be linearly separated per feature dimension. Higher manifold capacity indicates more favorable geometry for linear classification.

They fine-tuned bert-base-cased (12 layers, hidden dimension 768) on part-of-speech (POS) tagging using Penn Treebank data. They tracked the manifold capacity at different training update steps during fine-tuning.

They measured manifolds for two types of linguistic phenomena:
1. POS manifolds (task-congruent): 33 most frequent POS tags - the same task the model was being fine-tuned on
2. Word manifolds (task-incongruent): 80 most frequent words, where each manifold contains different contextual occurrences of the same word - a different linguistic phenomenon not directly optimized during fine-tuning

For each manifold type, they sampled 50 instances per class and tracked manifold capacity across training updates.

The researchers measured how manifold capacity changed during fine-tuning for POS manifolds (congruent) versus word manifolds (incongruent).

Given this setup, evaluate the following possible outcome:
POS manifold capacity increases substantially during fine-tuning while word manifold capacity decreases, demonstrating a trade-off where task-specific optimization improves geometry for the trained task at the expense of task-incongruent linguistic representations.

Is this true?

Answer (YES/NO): NO